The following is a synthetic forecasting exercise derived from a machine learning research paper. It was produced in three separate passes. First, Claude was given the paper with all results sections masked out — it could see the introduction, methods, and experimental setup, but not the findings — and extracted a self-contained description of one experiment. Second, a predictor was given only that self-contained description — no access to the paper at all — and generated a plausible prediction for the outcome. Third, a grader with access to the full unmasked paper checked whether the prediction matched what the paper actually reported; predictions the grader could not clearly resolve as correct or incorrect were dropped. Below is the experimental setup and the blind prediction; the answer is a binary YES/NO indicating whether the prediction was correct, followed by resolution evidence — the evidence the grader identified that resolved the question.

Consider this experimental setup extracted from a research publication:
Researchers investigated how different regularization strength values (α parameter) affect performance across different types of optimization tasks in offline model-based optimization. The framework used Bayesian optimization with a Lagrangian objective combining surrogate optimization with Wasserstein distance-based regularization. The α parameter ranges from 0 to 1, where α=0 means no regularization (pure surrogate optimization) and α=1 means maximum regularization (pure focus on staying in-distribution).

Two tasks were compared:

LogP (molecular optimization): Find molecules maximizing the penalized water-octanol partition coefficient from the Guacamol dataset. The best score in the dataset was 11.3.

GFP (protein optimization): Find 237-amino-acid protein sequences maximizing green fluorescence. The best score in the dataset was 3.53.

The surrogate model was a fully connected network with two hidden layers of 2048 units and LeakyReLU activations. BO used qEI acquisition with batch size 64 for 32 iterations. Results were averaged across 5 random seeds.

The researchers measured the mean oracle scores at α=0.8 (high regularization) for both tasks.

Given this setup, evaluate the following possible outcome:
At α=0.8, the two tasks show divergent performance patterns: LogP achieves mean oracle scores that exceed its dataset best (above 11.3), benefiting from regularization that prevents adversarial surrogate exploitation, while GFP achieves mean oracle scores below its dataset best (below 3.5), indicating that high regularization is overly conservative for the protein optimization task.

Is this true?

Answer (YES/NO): YES